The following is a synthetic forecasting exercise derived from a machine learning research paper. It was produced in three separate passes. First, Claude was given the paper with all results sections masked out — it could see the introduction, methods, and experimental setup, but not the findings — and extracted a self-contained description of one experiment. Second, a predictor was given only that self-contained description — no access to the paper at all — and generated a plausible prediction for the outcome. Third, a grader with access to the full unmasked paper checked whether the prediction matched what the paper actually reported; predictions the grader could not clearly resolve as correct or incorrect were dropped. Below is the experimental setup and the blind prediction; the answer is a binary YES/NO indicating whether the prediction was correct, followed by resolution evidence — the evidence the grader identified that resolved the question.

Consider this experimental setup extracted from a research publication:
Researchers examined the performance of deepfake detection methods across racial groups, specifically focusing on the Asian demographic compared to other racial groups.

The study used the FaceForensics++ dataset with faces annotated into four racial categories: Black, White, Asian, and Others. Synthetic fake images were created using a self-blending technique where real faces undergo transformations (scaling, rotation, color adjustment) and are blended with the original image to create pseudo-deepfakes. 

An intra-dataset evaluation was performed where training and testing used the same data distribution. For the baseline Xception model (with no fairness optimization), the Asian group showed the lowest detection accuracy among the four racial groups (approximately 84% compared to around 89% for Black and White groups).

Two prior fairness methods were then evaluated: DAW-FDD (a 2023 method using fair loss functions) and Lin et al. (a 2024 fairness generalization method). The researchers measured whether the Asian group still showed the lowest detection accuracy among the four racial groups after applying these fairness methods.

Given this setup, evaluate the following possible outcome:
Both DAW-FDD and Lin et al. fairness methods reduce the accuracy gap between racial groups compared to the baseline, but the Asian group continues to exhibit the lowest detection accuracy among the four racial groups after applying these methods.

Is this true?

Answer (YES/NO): YES